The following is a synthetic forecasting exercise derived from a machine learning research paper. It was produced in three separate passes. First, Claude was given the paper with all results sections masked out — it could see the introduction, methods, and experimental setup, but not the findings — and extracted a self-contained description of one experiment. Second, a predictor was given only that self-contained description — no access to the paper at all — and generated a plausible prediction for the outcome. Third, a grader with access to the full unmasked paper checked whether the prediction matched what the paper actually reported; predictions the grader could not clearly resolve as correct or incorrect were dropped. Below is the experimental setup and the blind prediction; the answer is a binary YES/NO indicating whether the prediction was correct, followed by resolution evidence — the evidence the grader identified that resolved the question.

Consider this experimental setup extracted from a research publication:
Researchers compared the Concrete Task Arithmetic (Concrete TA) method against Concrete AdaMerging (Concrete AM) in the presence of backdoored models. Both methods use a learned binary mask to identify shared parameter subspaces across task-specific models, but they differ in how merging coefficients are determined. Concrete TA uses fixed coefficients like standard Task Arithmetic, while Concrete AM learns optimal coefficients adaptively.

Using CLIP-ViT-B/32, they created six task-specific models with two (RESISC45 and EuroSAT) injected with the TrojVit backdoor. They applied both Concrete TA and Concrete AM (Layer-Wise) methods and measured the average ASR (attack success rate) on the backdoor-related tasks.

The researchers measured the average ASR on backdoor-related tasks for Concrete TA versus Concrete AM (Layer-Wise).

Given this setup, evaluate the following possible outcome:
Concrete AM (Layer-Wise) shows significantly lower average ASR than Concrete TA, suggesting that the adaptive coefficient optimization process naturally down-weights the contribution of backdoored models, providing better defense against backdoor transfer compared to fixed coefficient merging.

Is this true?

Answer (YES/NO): YES